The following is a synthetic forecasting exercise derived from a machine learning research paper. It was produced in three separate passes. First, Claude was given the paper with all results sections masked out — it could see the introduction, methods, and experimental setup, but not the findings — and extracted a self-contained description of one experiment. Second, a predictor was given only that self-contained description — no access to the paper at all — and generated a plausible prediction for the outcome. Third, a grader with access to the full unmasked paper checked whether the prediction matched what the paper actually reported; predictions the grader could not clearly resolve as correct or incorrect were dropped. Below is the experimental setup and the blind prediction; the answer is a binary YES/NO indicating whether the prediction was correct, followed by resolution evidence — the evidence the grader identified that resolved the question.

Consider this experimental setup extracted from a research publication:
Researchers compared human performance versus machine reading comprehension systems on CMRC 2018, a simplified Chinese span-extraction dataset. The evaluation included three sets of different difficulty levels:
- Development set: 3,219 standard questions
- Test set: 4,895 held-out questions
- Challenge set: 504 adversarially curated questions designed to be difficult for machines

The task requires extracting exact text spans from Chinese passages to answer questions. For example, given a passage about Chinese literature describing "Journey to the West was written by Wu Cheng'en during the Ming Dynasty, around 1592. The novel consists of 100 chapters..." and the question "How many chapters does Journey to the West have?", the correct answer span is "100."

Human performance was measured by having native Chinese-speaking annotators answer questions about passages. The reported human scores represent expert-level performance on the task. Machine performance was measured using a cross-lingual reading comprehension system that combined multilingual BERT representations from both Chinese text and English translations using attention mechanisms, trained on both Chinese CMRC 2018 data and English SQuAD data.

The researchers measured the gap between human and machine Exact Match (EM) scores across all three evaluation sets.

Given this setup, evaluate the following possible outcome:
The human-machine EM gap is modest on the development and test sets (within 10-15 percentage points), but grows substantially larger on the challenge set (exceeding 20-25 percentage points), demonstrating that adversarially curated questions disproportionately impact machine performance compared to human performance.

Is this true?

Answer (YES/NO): NO